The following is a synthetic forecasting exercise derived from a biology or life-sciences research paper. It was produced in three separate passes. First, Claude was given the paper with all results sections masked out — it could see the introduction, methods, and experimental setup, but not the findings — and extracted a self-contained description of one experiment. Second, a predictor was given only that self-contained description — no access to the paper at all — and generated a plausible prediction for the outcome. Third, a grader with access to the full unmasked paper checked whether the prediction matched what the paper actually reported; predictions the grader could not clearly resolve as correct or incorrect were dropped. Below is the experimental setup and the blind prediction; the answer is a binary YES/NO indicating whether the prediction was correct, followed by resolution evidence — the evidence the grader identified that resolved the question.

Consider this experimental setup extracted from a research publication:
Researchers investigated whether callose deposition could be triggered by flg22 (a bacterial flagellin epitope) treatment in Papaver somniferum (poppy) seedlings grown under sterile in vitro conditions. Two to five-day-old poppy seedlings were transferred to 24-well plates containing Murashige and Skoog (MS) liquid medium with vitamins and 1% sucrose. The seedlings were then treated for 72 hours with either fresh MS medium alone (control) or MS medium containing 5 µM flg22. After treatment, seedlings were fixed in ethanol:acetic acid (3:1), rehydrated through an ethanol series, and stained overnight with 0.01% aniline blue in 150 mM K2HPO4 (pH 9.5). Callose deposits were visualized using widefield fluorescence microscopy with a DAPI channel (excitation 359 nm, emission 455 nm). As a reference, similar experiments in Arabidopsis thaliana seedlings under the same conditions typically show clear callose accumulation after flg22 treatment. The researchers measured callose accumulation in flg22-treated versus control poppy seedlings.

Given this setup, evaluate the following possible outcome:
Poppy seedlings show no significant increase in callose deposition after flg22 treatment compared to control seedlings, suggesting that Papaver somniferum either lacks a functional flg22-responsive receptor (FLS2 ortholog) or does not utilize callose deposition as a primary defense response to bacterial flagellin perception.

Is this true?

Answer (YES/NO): YES